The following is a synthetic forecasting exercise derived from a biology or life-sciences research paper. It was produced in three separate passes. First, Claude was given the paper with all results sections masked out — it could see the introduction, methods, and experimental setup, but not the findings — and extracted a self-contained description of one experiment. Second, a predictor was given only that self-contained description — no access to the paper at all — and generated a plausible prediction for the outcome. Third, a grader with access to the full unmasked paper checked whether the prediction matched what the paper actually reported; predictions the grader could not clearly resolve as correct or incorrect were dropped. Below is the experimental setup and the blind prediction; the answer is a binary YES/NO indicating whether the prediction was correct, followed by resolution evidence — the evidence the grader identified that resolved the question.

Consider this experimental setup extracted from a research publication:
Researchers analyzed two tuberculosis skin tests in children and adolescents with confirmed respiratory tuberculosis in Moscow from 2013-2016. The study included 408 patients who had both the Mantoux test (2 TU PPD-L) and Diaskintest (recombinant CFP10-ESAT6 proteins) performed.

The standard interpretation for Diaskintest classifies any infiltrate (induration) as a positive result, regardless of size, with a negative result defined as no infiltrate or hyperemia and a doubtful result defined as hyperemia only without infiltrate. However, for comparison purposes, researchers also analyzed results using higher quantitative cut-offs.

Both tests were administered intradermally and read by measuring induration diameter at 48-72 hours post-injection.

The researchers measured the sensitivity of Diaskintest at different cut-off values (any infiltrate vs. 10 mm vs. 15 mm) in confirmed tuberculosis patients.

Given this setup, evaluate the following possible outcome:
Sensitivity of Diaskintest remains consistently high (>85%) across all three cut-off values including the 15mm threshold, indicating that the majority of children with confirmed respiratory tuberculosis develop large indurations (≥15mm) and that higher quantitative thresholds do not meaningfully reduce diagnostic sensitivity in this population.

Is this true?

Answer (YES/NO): NO